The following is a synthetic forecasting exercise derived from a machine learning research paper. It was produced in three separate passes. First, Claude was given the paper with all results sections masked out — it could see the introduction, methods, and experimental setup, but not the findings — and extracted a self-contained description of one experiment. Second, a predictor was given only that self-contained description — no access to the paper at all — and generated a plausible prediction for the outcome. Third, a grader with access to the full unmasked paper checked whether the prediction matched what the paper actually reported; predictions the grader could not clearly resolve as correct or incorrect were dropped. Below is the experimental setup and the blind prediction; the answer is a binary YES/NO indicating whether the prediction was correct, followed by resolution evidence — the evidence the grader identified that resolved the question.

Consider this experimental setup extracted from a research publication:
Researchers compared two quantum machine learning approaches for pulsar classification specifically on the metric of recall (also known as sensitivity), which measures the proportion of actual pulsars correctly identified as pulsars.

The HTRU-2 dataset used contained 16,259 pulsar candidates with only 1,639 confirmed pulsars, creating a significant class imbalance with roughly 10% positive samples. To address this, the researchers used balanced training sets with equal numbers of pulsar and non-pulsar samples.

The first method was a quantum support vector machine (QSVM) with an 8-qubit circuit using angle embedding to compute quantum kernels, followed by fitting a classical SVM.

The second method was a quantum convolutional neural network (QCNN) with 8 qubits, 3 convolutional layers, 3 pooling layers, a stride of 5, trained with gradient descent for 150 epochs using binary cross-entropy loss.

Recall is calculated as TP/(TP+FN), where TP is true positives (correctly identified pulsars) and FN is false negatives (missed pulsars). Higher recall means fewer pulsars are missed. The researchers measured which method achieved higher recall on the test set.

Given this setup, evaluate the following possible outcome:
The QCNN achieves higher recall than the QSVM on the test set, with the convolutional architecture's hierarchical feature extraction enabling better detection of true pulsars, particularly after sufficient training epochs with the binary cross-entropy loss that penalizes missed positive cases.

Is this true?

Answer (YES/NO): NO